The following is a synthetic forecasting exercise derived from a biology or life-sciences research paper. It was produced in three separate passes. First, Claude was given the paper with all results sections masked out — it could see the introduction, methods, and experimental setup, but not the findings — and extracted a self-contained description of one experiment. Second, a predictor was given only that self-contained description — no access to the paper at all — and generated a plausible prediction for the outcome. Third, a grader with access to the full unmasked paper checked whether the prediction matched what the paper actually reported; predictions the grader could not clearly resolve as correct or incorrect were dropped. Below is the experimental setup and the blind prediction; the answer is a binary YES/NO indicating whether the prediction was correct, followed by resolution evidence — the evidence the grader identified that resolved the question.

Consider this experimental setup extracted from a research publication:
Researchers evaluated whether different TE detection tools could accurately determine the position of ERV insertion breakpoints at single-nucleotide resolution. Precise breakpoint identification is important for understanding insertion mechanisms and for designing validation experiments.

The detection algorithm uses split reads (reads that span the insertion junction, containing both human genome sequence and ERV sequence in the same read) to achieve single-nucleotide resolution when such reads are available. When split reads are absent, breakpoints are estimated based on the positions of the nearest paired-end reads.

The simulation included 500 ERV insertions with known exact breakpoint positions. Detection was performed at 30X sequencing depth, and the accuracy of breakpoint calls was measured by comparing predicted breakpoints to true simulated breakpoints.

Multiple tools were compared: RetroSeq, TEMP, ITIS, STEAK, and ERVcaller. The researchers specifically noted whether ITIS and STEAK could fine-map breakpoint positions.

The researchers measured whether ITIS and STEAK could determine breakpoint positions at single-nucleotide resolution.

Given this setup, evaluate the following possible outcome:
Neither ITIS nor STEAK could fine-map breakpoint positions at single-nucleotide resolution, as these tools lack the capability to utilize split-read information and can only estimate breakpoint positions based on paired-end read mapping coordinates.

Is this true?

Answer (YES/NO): YES